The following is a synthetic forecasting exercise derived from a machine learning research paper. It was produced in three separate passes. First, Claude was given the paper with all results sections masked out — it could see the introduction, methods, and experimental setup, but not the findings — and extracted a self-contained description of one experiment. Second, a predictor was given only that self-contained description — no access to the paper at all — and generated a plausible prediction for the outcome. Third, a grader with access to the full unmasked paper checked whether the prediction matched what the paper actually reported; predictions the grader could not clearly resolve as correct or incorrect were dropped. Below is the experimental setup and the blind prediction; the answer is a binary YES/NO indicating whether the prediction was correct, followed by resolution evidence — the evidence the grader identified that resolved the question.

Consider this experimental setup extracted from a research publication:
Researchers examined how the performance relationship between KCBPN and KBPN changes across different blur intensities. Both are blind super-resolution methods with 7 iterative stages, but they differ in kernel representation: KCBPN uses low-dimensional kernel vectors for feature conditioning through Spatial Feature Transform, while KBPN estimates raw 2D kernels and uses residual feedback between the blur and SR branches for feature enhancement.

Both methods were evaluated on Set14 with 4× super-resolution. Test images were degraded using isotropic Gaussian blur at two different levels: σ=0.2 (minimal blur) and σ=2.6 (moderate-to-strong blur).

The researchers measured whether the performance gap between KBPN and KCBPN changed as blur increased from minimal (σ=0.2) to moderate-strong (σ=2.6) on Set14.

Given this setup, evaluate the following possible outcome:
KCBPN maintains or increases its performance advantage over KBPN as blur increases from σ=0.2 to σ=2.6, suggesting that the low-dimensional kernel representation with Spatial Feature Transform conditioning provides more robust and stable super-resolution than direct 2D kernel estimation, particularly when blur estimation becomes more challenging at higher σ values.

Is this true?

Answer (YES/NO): NO